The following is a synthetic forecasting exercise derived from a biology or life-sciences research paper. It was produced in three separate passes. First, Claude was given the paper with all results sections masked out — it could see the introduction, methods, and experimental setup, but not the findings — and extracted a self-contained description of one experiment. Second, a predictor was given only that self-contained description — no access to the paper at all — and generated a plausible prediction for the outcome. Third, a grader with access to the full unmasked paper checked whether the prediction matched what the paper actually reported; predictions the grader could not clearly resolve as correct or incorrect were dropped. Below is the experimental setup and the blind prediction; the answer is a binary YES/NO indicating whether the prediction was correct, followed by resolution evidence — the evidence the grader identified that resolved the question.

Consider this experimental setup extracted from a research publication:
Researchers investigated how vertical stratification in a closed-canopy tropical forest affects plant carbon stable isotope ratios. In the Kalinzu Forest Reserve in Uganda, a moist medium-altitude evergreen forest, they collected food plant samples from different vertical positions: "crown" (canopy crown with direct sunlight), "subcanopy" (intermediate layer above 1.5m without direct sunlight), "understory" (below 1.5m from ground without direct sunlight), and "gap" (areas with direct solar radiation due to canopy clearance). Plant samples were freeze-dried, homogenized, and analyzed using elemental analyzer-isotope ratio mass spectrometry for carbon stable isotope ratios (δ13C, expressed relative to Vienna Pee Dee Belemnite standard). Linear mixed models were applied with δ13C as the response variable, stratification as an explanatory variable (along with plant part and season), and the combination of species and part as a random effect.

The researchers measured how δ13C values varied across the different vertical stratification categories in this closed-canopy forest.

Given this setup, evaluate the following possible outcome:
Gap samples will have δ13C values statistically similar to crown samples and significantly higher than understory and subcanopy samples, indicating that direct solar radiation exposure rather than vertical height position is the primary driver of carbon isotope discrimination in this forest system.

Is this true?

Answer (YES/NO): NO